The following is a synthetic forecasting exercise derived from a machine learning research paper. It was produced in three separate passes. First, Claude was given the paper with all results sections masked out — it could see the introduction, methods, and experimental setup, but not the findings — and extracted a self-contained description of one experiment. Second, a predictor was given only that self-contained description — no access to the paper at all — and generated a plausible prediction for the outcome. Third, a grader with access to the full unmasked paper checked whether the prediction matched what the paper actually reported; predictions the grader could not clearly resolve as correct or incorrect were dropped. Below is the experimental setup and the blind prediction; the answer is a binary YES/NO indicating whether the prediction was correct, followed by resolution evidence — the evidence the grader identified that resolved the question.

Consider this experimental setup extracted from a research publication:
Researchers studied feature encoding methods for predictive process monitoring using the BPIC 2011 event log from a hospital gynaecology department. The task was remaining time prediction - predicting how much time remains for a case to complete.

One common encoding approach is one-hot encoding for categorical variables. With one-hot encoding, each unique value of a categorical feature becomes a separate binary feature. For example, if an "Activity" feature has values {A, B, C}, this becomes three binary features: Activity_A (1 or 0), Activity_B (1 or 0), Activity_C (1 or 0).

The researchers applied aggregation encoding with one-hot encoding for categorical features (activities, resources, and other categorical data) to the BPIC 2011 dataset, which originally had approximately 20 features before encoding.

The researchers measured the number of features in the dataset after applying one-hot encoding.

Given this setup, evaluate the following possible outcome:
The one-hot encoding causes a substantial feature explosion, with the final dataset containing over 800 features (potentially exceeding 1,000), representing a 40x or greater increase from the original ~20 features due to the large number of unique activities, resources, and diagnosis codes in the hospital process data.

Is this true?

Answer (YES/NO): YES